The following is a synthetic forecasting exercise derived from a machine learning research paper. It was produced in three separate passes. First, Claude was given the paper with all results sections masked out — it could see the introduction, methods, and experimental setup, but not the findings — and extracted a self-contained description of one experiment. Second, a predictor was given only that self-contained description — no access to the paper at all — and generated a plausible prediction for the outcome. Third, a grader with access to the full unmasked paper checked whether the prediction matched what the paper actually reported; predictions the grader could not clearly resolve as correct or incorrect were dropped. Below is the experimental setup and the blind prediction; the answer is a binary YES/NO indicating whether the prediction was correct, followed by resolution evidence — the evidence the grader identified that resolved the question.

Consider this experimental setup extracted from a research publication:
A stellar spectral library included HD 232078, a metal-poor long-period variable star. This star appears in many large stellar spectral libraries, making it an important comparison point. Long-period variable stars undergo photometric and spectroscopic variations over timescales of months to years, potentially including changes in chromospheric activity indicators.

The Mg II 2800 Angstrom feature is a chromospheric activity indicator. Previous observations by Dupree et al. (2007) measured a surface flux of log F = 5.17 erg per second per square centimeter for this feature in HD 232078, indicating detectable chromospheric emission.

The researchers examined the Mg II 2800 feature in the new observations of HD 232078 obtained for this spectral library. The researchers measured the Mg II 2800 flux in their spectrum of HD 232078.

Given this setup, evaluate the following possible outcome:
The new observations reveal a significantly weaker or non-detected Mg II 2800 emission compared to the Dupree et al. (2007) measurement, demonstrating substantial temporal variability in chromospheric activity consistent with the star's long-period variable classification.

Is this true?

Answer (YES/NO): YES